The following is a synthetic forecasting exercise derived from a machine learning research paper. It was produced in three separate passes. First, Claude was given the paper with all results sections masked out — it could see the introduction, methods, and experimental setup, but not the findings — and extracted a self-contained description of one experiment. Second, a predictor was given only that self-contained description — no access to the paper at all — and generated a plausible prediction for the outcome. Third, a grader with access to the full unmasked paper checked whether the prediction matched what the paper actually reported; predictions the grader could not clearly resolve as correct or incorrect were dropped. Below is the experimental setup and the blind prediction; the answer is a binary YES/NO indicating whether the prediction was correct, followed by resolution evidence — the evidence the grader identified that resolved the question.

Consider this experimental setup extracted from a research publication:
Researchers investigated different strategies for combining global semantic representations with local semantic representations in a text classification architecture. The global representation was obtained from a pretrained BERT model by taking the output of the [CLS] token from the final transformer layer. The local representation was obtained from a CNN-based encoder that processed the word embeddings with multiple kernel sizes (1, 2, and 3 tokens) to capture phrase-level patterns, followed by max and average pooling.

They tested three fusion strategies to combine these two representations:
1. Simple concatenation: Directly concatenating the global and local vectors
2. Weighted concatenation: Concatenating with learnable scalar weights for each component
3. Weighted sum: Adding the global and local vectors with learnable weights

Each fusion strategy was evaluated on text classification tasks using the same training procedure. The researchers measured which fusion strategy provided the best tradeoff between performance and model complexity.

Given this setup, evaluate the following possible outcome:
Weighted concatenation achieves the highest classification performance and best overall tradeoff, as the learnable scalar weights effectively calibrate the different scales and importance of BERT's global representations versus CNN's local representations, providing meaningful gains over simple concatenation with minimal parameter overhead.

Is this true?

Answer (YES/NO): NO